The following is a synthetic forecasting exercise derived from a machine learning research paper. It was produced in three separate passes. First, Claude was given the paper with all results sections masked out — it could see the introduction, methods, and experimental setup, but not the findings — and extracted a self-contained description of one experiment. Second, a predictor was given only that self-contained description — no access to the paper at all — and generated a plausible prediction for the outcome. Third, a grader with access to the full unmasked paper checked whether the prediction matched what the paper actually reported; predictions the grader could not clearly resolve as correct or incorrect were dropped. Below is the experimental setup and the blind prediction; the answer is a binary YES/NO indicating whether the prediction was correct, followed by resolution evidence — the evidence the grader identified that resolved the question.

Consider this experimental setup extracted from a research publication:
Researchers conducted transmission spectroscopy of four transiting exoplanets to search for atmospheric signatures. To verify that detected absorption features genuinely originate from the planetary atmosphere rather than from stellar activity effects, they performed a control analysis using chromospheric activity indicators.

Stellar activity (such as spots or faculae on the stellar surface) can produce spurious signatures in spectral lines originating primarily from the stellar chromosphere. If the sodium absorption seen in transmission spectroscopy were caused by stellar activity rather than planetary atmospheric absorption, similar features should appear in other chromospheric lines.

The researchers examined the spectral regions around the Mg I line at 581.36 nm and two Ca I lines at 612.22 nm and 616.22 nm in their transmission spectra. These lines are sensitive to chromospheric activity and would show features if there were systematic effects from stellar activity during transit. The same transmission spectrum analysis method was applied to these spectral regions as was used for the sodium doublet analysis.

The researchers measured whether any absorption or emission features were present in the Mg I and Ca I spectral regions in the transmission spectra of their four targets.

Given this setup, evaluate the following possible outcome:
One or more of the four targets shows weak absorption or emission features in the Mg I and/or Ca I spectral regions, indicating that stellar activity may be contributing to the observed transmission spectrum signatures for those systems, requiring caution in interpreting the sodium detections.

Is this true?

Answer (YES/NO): NO